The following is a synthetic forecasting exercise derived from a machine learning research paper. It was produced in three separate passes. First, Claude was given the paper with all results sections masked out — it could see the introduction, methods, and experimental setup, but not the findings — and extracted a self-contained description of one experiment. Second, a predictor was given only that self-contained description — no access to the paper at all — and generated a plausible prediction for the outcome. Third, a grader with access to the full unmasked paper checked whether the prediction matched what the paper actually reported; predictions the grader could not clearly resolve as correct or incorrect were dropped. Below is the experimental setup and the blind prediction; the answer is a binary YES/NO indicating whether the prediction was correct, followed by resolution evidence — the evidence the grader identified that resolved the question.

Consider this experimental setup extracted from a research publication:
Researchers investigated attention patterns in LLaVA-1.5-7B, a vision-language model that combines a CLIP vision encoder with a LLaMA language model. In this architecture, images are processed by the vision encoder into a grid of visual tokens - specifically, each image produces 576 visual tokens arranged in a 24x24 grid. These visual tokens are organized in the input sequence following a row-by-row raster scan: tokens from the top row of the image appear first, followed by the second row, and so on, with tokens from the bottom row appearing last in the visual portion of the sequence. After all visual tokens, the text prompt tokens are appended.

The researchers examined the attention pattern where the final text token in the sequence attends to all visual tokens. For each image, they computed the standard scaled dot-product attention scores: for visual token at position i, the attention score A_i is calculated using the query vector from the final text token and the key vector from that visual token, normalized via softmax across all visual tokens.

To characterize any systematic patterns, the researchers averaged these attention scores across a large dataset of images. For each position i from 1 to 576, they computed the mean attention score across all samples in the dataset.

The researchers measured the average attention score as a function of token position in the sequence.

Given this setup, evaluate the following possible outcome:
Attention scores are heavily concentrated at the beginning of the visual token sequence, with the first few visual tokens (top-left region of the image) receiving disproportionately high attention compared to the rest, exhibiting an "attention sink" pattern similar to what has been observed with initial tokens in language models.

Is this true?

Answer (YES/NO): NO